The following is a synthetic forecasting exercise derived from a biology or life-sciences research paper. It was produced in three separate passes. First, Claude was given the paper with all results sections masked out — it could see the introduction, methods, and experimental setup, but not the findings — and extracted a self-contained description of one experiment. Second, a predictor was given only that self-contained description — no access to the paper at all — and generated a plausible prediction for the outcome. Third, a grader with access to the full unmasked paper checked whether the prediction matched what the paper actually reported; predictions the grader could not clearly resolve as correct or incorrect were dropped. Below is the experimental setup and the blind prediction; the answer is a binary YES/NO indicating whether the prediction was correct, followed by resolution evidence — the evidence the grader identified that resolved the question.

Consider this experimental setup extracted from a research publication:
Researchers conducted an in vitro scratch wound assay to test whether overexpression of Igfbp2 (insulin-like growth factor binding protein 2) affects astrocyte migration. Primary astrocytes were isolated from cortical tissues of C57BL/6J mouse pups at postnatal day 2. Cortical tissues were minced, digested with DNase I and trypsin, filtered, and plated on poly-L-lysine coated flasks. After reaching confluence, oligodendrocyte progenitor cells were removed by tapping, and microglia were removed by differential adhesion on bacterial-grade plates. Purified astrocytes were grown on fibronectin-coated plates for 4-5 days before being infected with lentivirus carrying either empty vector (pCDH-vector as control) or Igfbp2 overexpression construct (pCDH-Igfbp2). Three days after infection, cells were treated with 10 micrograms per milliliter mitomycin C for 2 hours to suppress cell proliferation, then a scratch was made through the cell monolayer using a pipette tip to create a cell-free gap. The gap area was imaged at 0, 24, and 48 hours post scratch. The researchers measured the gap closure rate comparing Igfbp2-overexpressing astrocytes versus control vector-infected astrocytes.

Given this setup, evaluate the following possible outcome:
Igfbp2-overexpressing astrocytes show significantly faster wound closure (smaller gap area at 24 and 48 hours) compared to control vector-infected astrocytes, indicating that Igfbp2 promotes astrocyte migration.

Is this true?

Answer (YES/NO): YES